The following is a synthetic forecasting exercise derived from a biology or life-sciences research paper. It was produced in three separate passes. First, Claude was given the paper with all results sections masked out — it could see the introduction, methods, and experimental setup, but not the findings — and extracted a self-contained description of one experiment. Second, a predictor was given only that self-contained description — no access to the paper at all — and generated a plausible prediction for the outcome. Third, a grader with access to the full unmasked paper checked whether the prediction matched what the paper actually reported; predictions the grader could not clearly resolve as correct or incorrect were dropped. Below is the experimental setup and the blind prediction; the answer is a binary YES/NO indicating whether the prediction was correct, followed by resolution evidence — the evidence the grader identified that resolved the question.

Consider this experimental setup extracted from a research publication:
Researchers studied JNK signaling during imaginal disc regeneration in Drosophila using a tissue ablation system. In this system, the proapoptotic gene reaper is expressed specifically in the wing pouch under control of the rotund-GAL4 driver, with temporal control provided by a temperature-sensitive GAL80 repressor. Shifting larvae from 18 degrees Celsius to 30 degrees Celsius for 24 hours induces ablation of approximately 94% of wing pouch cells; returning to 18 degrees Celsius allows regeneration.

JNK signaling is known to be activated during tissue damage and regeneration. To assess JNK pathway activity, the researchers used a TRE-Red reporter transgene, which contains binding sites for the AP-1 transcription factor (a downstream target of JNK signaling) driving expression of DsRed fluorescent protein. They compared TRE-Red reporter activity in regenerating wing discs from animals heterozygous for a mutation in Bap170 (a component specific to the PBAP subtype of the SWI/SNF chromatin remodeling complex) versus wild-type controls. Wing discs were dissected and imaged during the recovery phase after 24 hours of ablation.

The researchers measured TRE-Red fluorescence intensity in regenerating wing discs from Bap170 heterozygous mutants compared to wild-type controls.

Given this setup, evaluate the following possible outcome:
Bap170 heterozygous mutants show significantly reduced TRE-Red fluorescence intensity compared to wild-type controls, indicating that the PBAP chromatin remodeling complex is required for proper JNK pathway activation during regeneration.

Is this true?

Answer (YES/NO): YES